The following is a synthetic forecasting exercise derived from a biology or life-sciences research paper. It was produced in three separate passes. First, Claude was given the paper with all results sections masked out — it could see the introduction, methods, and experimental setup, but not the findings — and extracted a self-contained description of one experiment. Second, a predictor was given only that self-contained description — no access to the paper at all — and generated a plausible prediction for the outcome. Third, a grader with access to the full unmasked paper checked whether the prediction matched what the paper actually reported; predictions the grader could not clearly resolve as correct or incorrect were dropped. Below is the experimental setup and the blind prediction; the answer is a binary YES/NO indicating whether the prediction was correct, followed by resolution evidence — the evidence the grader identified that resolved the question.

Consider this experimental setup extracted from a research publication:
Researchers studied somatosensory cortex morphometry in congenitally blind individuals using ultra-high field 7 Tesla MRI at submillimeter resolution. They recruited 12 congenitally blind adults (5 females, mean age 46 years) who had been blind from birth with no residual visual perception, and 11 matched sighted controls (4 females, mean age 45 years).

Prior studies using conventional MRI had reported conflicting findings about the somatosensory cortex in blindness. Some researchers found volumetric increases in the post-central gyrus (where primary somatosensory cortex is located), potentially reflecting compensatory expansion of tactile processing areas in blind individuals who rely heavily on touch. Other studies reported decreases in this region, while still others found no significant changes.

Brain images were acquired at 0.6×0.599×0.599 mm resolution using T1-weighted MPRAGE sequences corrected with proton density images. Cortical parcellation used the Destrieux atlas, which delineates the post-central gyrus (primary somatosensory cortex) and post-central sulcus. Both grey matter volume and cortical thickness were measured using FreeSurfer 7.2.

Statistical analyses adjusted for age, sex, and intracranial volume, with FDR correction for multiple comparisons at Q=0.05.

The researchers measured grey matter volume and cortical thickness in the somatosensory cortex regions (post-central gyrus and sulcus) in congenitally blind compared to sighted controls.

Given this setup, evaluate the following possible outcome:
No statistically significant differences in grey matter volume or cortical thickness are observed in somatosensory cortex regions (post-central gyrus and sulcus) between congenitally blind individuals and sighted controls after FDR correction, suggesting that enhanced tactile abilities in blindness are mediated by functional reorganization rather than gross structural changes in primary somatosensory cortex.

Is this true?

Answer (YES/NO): NO